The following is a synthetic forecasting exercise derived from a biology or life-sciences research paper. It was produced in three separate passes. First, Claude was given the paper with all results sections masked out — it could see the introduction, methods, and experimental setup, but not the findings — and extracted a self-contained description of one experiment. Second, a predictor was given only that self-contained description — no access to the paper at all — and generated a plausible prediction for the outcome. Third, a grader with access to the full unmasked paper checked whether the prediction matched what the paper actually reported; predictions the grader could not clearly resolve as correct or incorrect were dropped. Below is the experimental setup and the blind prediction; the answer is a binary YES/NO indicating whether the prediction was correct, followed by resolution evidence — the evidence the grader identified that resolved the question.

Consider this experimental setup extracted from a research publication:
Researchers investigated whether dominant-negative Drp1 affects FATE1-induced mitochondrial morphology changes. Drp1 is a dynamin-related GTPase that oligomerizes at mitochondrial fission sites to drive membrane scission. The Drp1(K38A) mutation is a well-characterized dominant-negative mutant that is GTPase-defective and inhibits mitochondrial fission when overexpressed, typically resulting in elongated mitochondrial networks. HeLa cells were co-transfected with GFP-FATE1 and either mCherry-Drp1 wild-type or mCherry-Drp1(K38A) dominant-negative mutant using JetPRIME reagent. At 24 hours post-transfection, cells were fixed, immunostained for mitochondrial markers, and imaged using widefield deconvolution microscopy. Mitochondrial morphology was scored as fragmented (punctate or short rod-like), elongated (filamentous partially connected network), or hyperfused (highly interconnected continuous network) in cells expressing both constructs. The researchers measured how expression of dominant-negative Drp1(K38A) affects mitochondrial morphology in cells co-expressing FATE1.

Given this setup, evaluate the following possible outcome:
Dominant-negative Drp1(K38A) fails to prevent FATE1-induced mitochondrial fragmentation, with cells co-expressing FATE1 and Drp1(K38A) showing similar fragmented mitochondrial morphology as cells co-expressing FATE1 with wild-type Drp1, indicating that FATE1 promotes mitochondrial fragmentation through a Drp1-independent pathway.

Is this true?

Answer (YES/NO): NO